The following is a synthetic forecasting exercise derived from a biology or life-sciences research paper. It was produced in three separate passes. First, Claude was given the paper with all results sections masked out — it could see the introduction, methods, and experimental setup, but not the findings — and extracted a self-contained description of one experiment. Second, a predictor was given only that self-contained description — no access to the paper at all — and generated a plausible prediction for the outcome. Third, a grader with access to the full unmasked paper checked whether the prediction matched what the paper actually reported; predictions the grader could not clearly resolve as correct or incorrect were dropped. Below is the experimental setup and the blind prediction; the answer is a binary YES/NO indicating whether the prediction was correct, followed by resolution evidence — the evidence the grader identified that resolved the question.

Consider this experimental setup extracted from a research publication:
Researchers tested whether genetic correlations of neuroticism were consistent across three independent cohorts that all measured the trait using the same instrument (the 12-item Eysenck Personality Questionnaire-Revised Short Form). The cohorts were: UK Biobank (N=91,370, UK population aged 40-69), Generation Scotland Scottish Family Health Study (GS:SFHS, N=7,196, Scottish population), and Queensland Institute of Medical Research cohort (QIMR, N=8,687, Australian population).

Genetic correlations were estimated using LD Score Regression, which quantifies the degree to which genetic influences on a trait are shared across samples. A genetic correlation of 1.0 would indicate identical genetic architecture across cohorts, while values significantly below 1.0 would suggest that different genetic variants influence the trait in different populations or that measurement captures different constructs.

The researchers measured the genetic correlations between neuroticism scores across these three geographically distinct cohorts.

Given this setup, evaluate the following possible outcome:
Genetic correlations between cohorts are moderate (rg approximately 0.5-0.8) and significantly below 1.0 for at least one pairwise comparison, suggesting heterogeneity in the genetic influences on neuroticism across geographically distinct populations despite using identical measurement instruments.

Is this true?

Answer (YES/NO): NO